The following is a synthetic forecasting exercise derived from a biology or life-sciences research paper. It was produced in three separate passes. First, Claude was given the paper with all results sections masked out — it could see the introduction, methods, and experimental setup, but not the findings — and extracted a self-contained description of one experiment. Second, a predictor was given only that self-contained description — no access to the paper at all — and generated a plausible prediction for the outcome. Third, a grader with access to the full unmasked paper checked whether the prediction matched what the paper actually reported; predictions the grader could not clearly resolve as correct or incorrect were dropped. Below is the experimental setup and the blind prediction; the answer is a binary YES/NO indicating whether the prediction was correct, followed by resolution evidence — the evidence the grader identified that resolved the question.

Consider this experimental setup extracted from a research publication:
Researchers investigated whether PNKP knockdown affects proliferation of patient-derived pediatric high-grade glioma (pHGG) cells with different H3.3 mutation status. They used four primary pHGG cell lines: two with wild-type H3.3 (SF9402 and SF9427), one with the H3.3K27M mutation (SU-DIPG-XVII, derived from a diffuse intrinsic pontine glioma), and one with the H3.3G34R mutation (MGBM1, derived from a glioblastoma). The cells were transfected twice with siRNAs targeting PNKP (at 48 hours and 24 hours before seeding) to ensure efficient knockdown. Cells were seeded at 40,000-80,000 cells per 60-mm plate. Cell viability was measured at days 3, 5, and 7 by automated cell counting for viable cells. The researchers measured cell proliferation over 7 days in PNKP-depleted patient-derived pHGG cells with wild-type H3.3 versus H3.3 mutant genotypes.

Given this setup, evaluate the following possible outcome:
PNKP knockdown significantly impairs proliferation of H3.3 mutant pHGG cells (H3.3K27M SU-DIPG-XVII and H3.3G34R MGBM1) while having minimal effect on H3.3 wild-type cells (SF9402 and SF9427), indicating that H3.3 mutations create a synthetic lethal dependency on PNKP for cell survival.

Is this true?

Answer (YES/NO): YES